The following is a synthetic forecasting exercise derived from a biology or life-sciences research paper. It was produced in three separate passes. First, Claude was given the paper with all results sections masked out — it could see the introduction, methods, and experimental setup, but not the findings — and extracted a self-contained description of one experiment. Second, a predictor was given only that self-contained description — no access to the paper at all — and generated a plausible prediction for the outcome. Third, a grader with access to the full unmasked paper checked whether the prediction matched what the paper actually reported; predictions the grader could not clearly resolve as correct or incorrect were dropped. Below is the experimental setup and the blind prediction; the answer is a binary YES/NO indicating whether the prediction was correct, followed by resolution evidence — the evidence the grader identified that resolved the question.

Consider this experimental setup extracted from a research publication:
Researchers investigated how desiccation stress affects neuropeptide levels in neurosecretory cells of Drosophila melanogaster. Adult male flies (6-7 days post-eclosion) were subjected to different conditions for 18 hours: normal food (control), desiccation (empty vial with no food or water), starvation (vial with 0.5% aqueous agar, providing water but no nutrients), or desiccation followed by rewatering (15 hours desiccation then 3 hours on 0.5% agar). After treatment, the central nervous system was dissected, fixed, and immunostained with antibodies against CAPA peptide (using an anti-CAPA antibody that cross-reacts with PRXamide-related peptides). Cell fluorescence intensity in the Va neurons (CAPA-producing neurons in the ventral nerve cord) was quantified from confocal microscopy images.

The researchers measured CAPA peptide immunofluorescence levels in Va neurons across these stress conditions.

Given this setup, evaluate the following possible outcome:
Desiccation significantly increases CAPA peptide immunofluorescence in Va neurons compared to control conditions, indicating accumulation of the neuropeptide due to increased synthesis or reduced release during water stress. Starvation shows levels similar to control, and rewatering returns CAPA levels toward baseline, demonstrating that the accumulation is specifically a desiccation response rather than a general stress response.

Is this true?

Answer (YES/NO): NO